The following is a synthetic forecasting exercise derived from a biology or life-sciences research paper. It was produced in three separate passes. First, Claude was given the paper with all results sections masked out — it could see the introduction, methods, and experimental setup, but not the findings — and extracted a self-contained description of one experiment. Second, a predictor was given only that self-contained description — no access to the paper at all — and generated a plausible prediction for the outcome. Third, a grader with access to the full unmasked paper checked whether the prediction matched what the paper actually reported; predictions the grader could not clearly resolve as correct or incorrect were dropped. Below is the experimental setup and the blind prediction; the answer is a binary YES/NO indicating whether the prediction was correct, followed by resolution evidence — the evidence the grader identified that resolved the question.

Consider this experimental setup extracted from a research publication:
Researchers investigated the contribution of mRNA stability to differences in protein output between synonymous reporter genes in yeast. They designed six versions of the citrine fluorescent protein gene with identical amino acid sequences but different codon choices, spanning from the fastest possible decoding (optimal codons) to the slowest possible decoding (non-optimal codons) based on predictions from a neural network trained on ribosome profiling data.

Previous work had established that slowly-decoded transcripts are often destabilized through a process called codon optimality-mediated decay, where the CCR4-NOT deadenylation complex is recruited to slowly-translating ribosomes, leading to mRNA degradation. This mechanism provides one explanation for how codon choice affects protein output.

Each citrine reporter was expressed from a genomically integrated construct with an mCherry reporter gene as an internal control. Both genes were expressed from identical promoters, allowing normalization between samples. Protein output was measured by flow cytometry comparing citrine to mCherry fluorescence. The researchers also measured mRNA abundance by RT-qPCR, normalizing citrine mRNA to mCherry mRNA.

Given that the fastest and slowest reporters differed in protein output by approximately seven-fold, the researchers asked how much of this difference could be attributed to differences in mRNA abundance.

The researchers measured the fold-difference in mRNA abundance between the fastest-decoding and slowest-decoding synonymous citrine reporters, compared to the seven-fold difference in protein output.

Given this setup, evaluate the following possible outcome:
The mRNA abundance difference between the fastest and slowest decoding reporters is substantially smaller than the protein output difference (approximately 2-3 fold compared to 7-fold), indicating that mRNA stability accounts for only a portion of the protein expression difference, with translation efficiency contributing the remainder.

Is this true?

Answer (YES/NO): YES